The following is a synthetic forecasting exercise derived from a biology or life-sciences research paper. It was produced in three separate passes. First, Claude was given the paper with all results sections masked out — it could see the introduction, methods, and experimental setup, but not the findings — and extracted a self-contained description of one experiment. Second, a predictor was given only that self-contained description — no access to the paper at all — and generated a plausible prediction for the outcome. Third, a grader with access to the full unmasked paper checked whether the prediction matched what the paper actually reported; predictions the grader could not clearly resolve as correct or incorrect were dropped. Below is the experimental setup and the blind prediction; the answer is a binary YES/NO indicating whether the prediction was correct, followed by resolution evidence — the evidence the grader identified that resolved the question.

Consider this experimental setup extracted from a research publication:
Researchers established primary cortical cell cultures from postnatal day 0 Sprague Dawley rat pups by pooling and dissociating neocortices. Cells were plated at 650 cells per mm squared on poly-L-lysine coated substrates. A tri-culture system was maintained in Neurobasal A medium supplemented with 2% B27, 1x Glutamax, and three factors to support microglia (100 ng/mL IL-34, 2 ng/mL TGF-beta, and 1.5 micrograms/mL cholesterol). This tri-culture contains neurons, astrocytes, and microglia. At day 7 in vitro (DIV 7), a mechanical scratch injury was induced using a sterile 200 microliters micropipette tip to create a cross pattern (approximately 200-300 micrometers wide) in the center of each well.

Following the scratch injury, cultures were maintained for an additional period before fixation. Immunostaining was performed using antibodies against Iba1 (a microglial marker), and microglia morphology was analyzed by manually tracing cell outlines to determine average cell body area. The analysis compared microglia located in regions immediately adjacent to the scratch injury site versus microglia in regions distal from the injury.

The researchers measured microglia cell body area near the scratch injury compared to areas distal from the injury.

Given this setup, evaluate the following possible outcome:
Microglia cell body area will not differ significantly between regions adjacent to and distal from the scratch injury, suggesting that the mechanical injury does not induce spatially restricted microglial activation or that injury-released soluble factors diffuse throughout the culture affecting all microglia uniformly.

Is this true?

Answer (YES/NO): YES